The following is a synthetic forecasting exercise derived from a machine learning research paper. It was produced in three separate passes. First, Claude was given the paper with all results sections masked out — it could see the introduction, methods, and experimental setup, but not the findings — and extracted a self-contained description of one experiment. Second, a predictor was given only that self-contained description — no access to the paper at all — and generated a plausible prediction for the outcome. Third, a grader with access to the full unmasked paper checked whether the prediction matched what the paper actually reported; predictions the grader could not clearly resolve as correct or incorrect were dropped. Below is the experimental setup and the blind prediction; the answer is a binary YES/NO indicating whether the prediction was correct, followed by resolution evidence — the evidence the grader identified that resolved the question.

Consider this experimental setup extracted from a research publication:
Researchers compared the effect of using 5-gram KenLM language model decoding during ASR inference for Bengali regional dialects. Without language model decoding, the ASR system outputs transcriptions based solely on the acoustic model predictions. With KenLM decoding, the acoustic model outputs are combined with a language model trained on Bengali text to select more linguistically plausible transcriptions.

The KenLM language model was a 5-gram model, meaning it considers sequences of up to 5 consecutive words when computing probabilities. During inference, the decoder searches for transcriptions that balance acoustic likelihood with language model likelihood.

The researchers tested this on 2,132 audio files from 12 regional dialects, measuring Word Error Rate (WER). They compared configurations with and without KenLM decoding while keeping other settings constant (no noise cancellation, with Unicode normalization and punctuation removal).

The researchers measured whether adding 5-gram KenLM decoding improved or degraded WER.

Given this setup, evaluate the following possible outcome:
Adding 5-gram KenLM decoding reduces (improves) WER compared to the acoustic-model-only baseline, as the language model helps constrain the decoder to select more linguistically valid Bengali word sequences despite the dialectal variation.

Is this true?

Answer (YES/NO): YES